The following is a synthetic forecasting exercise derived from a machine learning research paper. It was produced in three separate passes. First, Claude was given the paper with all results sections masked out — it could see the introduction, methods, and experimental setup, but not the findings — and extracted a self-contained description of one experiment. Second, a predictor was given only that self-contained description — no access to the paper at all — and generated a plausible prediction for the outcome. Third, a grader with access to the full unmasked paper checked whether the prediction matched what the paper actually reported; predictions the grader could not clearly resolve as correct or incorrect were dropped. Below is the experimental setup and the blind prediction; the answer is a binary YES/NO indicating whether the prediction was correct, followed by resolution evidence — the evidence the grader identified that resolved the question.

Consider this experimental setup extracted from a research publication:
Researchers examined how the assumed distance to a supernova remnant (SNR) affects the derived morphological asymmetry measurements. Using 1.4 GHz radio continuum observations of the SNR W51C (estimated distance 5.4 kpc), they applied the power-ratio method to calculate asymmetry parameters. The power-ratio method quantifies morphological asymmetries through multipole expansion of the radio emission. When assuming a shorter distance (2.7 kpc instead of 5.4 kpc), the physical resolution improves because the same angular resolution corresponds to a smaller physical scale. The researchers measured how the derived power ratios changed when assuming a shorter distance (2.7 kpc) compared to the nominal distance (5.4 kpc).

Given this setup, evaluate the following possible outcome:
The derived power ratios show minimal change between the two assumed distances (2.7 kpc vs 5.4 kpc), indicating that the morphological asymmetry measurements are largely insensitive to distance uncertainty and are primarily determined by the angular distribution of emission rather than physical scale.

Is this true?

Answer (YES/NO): NO